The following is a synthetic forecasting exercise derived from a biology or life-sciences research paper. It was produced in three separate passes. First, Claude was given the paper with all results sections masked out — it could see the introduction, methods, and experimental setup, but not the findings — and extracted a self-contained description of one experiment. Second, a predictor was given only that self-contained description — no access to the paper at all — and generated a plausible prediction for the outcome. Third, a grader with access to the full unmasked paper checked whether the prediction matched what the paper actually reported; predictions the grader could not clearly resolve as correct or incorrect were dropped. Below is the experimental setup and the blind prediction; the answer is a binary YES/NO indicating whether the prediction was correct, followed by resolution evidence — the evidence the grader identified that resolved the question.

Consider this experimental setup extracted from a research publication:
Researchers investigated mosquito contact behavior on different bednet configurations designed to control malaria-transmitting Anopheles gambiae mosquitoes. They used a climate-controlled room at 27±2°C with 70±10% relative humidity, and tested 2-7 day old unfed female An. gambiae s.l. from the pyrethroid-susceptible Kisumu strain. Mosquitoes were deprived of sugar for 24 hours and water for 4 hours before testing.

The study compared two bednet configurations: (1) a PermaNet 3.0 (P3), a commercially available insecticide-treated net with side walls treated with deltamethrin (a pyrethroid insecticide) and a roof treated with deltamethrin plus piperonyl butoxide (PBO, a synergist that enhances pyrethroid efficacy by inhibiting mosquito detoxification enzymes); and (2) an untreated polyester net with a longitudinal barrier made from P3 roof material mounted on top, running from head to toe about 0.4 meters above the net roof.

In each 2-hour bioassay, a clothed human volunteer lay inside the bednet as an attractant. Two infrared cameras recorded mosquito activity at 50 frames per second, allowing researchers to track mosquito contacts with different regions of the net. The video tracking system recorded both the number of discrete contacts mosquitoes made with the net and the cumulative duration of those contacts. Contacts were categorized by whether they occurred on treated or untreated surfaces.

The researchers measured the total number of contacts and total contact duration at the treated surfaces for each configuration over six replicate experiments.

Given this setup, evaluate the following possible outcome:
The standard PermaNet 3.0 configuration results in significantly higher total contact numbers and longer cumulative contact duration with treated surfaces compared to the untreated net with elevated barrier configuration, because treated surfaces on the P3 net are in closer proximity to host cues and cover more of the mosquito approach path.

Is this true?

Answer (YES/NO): NO